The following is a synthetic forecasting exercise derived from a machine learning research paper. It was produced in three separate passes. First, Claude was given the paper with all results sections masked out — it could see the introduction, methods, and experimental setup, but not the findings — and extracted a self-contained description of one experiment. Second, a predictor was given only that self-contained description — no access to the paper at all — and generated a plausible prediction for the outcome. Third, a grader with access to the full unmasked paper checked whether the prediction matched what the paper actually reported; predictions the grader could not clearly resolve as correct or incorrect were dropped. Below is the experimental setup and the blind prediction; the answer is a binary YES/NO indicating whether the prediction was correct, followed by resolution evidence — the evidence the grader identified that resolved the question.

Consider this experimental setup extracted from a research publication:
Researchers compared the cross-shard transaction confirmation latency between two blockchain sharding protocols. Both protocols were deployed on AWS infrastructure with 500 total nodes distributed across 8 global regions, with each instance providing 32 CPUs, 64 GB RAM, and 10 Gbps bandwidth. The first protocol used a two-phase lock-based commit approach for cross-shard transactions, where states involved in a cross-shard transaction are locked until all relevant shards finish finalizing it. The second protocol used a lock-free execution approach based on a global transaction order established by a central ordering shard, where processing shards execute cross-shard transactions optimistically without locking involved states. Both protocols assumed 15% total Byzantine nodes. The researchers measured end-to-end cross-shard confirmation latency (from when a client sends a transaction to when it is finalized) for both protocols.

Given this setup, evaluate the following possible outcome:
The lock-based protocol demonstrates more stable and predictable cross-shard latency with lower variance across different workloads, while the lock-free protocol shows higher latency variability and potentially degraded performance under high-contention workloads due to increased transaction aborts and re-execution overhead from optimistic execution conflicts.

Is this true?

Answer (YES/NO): NO